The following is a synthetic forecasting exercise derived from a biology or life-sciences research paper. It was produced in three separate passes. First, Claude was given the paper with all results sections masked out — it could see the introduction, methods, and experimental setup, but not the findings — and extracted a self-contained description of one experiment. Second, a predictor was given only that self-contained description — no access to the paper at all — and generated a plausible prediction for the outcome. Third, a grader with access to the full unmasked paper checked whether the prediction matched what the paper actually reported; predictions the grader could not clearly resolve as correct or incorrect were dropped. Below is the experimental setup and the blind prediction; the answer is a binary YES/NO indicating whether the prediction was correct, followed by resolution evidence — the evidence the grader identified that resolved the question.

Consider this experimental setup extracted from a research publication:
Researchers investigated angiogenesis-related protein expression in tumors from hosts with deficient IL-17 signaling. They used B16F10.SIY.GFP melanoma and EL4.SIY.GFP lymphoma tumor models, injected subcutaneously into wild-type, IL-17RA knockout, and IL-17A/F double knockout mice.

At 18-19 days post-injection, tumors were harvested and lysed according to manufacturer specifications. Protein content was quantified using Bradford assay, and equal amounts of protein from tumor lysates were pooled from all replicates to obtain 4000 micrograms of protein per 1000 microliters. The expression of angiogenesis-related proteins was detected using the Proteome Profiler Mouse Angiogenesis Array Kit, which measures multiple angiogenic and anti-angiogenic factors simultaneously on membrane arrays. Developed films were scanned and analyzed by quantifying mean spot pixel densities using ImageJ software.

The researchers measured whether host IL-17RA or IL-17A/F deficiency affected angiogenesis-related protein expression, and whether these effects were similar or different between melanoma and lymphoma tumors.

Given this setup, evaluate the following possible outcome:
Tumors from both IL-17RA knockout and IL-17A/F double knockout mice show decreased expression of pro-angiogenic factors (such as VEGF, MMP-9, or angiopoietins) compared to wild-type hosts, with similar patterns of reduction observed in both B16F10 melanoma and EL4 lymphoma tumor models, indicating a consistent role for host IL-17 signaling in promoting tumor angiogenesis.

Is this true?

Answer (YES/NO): NO